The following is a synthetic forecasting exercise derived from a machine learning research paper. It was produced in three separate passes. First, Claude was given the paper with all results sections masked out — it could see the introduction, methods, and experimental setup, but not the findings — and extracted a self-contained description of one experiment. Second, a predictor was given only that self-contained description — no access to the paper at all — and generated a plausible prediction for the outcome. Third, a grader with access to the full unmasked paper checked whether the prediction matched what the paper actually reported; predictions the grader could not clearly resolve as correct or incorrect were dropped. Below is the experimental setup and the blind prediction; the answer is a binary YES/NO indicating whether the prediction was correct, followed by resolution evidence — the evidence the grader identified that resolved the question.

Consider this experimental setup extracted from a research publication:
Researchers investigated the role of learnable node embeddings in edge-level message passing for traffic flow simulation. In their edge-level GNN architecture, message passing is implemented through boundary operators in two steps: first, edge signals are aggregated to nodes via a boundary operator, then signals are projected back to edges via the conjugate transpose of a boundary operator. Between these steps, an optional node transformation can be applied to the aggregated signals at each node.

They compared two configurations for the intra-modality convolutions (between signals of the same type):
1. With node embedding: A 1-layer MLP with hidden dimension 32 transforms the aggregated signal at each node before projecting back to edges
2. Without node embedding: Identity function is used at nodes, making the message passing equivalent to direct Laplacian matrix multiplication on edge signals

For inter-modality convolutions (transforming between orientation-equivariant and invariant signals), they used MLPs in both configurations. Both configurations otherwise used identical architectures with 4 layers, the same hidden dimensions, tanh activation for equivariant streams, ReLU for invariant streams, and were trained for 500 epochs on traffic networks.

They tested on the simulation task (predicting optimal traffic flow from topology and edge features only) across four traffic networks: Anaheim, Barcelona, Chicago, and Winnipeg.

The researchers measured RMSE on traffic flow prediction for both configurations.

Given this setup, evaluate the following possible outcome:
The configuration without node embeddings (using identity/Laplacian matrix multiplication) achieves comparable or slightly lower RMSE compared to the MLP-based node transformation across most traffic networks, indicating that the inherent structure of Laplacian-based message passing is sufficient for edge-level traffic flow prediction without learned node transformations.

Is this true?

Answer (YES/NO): YES